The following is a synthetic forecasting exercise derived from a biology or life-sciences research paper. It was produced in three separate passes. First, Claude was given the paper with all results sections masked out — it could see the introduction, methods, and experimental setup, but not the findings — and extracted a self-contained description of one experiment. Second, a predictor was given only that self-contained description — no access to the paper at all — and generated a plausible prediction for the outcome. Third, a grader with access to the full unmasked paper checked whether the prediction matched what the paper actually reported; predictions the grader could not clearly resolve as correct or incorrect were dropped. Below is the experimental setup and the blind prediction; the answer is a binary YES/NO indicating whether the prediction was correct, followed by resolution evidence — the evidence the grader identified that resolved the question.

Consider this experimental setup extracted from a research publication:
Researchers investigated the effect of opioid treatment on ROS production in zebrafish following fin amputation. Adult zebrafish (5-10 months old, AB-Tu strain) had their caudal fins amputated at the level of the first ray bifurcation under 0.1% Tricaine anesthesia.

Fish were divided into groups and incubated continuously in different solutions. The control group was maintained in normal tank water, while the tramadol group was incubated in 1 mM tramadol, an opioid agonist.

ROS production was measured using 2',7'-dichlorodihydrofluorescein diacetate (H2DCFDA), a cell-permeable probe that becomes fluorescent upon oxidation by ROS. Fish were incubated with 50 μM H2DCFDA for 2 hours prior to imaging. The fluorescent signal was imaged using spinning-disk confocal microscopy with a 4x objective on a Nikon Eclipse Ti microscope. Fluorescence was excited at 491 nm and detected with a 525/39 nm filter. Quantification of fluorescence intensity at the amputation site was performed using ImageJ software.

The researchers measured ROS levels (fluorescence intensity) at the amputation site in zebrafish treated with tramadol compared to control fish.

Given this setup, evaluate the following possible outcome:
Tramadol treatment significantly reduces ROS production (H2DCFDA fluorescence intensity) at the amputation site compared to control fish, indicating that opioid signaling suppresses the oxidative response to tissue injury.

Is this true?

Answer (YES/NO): YES